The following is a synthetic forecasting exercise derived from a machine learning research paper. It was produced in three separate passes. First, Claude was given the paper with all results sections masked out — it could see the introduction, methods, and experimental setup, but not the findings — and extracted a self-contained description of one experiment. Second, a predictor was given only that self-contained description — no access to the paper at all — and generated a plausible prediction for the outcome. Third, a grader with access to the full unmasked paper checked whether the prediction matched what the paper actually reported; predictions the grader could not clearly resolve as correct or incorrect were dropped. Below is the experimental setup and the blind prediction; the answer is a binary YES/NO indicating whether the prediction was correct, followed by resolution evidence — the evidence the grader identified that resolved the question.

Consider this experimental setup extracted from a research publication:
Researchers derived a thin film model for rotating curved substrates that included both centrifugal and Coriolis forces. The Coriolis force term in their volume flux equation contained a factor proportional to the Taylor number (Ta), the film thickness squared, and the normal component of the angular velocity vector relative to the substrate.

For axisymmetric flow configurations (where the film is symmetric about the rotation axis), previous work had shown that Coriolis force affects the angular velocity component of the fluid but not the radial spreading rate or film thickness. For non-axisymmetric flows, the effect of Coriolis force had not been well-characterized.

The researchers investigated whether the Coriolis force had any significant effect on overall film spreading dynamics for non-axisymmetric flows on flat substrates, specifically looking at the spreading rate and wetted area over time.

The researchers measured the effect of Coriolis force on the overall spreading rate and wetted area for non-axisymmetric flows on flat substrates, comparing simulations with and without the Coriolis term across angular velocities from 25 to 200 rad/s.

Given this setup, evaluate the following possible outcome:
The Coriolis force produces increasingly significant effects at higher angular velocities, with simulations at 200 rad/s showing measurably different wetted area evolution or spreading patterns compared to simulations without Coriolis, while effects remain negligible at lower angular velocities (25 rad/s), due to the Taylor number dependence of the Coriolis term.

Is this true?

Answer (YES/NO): NO